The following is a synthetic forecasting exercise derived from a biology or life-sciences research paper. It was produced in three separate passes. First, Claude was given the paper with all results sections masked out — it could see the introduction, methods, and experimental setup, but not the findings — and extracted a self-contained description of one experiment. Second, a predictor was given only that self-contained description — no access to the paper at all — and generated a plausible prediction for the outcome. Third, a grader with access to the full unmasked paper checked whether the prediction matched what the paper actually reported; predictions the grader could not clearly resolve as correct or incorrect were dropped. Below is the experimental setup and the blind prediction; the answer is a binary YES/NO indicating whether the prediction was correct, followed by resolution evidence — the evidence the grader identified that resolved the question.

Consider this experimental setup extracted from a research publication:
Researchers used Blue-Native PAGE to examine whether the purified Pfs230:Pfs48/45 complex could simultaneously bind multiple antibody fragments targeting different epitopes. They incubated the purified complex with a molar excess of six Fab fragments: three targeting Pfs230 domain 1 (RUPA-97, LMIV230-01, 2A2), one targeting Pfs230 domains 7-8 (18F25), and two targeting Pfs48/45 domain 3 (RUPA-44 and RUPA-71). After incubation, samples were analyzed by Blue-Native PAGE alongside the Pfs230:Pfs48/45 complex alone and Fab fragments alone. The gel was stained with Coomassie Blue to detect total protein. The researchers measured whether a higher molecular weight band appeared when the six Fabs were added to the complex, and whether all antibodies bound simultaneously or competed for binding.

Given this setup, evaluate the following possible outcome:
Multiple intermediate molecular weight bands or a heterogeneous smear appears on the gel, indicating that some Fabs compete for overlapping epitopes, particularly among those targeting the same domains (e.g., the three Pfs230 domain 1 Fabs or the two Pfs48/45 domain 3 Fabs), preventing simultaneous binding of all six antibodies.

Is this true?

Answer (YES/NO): NO